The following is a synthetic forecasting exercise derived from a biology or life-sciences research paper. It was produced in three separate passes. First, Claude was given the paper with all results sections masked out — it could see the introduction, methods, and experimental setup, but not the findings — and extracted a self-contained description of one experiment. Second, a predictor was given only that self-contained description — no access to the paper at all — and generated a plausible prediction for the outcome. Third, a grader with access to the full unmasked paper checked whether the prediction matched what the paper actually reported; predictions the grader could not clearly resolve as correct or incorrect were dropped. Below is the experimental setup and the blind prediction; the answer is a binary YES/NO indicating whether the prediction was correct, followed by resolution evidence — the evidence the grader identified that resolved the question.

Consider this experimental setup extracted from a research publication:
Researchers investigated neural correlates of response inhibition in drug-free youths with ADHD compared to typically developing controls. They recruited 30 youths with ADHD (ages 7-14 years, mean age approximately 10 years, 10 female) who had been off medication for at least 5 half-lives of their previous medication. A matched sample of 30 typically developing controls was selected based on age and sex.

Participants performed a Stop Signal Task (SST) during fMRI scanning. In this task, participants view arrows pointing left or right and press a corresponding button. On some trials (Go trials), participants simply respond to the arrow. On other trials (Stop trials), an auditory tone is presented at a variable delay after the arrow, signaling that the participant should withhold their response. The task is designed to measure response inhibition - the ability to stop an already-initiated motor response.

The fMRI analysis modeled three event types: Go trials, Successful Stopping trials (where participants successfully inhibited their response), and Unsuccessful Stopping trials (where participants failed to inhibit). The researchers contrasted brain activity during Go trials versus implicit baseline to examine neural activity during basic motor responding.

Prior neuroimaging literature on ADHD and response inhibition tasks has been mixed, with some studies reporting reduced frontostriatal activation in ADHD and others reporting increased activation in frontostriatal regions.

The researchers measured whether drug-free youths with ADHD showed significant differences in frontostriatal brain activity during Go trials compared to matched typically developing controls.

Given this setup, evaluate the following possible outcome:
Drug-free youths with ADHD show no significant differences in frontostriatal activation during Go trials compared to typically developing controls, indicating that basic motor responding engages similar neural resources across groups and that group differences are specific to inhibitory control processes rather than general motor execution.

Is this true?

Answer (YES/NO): NO